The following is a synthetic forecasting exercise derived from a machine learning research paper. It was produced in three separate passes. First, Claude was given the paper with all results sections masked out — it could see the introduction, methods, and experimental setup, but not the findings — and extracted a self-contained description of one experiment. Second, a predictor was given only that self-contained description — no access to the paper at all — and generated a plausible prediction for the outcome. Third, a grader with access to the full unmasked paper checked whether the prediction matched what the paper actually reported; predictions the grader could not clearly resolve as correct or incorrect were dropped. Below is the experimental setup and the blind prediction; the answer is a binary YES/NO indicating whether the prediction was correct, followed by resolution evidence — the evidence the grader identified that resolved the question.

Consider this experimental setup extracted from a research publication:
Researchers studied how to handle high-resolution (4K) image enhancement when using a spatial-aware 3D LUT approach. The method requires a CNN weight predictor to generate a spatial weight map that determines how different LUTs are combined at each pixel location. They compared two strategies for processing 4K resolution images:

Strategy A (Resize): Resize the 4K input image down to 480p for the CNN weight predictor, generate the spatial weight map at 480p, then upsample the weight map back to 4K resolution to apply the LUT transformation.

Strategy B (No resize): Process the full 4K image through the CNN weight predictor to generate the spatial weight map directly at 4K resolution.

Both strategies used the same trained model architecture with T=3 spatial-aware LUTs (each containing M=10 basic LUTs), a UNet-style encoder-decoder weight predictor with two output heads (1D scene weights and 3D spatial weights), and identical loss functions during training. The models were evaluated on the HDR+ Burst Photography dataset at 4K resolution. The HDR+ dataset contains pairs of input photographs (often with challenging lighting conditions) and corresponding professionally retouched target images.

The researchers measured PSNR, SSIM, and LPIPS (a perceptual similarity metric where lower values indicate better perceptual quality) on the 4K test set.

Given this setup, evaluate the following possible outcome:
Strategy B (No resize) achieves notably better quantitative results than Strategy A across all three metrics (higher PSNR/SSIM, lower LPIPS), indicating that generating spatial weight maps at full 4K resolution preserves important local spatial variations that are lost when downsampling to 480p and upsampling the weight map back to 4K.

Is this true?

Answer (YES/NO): NO